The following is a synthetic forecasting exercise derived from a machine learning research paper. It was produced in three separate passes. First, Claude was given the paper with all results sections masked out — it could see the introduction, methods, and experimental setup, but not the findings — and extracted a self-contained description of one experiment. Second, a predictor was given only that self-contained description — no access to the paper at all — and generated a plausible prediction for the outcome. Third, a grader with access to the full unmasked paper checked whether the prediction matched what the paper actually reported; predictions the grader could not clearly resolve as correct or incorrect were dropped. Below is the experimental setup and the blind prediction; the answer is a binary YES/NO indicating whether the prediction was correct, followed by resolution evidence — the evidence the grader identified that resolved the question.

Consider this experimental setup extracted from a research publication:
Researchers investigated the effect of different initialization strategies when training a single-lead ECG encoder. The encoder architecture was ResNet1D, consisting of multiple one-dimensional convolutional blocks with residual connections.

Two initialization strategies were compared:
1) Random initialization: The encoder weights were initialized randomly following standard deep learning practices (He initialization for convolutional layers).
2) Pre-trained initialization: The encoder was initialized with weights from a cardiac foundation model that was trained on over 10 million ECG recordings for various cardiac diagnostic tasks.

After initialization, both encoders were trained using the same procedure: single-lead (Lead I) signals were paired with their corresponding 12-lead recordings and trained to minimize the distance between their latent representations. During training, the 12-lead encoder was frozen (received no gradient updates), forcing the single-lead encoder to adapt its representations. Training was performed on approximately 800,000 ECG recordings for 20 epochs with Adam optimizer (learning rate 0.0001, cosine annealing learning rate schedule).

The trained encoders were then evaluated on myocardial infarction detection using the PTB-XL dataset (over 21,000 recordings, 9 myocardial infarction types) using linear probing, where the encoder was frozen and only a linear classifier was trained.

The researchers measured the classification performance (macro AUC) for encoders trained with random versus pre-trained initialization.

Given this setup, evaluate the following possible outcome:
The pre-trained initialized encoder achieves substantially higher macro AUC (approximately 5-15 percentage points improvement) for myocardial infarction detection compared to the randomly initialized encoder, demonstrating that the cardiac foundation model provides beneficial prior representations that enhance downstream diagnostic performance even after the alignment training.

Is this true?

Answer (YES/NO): NO